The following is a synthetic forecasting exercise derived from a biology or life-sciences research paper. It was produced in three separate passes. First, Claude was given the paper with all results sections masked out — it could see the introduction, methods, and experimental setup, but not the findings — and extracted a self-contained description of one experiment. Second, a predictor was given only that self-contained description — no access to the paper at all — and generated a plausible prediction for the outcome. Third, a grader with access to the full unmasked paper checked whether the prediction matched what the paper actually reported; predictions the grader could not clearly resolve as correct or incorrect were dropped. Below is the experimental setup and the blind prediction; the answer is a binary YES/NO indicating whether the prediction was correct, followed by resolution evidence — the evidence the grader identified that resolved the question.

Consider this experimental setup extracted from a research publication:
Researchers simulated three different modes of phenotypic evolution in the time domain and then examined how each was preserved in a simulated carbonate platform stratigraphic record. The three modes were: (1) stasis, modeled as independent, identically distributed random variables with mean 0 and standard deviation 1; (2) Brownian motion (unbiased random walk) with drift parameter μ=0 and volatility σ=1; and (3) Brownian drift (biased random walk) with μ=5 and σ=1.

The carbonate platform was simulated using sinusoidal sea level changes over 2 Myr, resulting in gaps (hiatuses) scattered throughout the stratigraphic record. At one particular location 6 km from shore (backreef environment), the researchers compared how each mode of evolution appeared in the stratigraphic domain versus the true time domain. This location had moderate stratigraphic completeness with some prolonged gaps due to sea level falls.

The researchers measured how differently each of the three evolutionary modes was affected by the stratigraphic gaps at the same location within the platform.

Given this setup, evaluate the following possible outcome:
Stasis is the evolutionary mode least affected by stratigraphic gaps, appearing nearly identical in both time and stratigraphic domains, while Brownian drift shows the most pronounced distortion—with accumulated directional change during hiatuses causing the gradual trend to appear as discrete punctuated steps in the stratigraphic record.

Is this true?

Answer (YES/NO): YES